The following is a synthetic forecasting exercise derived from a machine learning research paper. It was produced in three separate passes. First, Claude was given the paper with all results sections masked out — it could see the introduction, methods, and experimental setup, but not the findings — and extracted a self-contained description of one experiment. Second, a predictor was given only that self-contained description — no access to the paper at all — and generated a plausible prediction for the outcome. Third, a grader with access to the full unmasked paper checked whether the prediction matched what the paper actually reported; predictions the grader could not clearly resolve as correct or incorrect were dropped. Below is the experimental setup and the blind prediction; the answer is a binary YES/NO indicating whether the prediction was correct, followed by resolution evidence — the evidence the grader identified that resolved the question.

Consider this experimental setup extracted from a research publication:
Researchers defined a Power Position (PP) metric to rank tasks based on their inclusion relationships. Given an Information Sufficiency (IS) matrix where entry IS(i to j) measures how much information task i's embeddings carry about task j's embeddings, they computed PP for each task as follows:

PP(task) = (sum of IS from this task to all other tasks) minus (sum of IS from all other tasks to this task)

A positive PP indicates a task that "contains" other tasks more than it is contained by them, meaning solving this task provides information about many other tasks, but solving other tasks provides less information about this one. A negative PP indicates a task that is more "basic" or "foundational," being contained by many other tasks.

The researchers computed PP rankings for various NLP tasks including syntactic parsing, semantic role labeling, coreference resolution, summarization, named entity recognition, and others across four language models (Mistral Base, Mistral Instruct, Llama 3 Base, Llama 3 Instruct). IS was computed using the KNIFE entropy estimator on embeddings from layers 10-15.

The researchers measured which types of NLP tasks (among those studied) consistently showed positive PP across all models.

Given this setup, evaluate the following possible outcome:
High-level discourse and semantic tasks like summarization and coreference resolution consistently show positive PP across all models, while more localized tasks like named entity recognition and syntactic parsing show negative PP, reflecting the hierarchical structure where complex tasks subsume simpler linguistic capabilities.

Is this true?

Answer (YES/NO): YES